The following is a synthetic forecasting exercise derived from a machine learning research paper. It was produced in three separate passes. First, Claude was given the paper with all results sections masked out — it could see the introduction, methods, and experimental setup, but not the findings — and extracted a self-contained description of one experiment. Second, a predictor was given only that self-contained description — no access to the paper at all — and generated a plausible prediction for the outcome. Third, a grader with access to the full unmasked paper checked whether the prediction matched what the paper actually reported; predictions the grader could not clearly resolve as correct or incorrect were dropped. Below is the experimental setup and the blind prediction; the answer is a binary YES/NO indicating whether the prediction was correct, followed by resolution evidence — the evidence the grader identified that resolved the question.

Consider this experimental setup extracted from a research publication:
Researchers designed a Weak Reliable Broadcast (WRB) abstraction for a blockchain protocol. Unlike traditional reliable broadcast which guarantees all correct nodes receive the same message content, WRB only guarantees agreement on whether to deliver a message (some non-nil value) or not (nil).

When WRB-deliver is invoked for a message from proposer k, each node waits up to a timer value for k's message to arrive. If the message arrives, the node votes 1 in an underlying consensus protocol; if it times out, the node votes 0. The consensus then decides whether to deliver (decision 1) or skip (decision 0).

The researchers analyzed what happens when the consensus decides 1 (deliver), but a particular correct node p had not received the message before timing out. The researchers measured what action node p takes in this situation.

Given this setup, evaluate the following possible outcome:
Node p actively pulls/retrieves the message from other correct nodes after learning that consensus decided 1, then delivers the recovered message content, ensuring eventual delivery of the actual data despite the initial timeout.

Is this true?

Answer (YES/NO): YES